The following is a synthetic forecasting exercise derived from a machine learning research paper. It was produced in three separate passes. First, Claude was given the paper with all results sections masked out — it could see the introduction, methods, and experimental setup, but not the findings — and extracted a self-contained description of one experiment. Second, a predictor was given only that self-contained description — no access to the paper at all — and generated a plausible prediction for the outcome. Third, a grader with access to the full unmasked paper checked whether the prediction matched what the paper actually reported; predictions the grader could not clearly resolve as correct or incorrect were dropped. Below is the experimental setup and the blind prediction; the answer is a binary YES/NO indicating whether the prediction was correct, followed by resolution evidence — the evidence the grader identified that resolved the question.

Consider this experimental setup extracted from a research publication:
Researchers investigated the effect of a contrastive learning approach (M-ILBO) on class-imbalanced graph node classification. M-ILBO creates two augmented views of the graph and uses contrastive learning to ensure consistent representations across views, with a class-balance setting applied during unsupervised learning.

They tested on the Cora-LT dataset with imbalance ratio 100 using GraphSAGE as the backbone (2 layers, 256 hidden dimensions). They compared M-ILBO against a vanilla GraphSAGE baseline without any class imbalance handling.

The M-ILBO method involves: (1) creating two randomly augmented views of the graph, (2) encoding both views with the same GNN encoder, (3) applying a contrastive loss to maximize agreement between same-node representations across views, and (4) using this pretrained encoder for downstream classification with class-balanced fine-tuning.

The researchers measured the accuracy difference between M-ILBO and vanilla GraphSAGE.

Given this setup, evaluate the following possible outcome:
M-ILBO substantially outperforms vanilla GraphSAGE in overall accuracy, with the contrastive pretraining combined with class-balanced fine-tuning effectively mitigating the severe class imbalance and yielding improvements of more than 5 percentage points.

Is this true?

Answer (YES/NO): NO